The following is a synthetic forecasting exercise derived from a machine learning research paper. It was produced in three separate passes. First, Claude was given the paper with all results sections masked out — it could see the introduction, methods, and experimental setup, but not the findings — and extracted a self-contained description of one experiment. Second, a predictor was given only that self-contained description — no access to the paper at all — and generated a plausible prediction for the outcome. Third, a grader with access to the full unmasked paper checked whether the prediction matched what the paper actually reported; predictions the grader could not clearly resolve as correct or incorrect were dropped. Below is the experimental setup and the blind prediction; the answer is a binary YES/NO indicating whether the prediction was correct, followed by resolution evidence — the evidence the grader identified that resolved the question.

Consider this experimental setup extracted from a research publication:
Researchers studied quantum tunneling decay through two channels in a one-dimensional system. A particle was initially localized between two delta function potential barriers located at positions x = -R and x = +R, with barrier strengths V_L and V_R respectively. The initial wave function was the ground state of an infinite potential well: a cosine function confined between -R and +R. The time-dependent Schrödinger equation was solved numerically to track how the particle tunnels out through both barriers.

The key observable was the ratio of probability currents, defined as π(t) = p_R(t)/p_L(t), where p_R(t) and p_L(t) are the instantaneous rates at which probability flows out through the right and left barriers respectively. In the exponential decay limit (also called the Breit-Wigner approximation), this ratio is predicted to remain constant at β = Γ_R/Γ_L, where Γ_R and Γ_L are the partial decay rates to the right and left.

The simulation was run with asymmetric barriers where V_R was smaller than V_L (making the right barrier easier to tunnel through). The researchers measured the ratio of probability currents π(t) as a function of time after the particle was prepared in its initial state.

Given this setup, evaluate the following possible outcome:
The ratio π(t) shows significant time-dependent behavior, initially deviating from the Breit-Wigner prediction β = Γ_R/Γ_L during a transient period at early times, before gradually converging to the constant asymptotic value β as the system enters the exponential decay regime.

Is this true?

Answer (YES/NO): NO